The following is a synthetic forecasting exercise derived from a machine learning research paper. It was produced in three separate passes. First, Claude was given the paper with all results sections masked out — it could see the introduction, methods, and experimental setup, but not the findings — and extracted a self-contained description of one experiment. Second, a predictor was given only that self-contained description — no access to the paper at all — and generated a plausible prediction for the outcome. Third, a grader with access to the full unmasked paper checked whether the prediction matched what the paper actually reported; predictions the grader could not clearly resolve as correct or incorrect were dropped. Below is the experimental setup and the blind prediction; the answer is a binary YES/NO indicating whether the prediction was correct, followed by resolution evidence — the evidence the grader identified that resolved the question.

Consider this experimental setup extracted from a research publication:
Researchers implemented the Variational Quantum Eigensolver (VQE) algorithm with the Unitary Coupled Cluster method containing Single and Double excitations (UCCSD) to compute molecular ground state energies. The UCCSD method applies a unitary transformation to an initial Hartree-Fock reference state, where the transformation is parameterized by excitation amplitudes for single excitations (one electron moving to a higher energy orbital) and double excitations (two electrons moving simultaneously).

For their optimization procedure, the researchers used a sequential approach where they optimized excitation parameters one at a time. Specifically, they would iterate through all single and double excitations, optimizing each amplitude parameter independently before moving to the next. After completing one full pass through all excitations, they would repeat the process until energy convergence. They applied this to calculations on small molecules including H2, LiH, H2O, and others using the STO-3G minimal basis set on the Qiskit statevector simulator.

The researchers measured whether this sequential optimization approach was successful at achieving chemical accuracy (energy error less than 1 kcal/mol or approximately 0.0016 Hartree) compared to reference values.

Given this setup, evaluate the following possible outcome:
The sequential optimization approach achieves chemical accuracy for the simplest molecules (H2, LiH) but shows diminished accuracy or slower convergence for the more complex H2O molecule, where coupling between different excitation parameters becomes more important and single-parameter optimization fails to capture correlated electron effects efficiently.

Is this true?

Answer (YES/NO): NO